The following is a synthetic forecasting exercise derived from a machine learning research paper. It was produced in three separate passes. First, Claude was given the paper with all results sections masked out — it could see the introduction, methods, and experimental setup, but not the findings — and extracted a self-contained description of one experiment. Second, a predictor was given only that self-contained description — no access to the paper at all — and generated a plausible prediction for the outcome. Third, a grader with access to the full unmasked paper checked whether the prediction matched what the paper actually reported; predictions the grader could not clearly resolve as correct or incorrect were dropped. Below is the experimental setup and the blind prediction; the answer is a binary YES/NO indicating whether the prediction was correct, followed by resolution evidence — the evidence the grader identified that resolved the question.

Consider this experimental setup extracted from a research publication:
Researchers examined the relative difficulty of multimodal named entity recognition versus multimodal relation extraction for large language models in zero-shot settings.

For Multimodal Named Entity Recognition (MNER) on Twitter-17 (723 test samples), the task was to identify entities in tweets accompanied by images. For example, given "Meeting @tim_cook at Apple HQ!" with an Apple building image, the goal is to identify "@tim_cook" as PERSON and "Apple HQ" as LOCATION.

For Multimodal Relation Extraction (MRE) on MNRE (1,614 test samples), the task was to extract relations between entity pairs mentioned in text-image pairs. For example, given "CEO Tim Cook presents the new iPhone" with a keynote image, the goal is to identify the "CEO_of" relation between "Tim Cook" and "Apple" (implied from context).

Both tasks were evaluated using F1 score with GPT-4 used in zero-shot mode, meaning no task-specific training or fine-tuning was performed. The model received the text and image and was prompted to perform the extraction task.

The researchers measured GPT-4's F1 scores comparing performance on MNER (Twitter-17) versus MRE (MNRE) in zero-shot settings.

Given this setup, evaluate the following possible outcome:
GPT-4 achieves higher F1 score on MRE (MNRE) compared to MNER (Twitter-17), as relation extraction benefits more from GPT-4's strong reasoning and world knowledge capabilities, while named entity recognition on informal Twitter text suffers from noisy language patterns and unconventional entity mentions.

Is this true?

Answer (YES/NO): NO